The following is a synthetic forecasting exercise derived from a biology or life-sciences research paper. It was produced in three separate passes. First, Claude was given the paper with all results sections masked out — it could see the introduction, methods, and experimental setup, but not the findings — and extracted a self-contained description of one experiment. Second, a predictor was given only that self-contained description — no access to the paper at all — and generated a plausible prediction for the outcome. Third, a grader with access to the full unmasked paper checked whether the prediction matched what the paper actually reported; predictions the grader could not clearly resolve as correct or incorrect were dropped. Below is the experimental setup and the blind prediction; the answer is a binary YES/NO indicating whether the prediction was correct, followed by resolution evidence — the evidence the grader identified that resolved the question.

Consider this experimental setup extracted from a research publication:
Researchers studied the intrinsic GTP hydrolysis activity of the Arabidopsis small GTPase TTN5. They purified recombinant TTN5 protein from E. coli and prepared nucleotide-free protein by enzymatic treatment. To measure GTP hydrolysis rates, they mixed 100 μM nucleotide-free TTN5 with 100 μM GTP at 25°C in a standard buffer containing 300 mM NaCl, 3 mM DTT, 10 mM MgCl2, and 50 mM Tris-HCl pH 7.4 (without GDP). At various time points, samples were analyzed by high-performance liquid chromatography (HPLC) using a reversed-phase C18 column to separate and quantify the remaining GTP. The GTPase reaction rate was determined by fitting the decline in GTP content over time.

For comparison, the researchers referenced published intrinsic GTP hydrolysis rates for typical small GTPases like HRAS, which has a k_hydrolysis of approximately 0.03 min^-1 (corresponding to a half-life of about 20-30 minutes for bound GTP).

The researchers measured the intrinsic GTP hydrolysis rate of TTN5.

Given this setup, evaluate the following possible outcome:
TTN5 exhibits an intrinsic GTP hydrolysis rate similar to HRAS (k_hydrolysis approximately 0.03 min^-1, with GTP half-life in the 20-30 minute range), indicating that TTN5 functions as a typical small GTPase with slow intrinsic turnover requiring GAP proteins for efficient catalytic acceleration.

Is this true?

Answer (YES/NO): NO